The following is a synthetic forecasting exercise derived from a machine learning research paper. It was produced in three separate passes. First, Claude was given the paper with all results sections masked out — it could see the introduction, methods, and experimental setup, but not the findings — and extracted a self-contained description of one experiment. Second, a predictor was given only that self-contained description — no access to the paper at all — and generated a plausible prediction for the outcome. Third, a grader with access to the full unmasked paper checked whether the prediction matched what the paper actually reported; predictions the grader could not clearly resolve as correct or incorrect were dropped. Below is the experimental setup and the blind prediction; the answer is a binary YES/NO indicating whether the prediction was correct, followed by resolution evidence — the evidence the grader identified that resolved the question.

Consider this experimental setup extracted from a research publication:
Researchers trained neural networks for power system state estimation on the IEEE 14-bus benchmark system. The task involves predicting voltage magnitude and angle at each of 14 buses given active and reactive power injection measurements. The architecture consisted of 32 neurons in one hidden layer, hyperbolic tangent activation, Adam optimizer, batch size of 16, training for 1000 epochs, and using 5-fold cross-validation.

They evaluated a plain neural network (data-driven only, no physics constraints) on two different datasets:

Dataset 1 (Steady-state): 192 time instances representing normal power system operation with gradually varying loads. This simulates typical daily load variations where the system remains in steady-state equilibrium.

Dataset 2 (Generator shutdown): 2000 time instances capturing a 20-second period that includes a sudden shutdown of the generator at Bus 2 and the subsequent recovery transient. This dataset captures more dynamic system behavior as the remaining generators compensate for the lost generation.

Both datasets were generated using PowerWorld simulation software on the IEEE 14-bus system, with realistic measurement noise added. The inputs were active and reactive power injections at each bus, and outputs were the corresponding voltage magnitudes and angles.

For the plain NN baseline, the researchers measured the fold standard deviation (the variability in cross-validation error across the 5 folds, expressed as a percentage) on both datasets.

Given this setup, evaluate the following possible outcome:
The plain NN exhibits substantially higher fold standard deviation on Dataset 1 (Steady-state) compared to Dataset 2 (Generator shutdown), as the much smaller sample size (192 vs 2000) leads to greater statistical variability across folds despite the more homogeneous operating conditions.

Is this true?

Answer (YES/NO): YES